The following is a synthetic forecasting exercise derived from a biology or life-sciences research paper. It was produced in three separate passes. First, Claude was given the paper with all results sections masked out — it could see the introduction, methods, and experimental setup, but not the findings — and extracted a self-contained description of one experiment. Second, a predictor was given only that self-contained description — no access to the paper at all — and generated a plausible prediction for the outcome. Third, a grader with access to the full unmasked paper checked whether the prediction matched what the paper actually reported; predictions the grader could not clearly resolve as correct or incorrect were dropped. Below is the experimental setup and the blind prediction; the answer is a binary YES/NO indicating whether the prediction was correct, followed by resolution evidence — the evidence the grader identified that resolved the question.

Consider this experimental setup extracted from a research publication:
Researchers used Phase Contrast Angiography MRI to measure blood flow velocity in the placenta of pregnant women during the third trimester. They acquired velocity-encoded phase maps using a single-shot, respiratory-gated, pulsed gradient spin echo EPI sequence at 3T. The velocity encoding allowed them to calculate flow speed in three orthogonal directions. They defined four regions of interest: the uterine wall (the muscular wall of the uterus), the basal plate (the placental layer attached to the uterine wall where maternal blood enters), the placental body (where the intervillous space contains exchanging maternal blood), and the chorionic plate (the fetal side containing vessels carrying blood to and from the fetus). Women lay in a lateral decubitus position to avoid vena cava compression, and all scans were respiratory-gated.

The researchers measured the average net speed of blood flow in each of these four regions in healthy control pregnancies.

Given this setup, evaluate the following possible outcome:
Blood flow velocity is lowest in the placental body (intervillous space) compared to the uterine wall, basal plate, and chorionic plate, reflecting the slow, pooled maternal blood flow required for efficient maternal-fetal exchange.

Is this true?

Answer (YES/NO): YES